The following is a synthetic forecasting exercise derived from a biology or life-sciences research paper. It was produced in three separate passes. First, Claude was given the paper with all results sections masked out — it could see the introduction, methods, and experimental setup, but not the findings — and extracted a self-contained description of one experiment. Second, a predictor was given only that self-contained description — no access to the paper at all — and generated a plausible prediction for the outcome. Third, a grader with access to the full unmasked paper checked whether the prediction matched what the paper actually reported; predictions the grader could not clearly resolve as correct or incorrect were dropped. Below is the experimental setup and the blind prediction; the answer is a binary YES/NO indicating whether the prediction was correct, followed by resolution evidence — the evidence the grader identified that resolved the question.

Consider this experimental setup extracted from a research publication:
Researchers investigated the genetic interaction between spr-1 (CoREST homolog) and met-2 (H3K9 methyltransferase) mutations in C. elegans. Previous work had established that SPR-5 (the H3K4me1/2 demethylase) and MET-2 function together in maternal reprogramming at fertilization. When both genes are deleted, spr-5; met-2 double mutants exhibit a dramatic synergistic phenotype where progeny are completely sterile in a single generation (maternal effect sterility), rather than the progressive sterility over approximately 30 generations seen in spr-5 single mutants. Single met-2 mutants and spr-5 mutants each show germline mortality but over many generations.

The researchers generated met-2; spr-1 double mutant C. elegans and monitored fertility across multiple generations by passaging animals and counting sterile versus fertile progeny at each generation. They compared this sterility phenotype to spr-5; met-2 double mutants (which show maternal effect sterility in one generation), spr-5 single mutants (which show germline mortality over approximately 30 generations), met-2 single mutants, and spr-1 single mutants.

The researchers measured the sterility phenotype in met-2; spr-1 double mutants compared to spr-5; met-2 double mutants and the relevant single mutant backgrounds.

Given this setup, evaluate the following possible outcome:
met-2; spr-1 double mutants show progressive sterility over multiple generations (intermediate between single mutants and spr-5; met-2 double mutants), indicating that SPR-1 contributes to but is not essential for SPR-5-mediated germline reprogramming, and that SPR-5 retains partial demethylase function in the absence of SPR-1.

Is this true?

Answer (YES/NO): YES